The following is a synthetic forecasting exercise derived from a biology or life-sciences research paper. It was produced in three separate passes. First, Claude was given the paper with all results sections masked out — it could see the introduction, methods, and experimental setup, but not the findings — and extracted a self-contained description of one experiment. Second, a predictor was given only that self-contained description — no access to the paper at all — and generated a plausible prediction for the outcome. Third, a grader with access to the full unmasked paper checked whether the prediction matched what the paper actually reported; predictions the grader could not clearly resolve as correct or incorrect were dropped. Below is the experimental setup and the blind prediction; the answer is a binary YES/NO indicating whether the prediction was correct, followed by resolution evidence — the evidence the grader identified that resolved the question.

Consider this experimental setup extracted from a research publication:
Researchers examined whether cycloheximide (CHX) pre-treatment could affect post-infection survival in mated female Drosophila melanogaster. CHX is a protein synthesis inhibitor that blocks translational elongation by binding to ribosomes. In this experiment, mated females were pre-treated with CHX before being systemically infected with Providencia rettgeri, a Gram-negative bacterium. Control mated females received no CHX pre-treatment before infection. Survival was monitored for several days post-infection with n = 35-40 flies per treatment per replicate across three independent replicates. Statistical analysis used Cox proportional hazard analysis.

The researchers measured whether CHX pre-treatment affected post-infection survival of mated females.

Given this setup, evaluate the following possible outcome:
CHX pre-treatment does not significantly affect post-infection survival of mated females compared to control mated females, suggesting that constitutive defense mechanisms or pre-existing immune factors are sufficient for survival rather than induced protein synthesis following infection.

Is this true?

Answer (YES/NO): NO